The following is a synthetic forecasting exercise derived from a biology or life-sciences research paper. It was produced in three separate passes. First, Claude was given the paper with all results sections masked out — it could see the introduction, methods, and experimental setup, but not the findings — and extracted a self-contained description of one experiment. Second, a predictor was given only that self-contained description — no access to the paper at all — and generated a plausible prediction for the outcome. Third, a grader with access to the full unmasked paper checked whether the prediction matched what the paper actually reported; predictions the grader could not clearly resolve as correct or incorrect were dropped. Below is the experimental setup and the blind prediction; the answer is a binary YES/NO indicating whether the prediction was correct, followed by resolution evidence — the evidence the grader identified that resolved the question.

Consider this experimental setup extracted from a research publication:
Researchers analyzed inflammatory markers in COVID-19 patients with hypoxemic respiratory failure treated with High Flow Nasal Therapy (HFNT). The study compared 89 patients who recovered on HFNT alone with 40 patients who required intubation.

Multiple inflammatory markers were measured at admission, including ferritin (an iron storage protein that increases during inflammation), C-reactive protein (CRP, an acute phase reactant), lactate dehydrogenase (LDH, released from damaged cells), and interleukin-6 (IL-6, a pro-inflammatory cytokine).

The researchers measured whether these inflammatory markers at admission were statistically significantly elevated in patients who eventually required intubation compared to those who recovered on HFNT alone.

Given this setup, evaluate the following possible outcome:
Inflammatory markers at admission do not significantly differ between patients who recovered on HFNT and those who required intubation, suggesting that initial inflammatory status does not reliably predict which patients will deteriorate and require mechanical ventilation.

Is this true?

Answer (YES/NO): YES